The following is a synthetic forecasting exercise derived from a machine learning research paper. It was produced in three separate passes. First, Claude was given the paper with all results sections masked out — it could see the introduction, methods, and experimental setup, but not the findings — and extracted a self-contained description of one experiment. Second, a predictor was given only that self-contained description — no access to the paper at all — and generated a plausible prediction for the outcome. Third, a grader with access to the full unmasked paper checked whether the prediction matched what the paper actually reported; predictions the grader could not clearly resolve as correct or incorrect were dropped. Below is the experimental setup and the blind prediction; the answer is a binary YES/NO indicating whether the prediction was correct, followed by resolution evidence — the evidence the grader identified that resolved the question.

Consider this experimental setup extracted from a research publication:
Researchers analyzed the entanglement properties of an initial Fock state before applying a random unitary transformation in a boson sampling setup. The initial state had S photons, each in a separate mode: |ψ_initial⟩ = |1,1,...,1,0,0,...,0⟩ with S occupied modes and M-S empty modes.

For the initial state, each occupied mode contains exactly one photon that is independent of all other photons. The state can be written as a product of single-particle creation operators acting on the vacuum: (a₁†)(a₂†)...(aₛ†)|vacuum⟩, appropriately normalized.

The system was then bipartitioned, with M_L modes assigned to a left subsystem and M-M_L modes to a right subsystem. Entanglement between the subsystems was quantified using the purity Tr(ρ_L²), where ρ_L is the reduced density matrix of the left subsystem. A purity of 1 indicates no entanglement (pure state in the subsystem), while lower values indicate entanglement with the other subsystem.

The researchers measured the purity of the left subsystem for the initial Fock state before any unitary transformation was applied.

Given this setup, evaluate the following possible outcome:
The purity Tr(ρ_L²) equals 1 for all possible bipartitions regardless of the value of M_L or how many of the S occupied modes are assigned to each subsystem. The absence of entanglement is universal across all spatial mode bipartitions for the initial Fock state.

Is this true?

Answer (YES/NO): YES